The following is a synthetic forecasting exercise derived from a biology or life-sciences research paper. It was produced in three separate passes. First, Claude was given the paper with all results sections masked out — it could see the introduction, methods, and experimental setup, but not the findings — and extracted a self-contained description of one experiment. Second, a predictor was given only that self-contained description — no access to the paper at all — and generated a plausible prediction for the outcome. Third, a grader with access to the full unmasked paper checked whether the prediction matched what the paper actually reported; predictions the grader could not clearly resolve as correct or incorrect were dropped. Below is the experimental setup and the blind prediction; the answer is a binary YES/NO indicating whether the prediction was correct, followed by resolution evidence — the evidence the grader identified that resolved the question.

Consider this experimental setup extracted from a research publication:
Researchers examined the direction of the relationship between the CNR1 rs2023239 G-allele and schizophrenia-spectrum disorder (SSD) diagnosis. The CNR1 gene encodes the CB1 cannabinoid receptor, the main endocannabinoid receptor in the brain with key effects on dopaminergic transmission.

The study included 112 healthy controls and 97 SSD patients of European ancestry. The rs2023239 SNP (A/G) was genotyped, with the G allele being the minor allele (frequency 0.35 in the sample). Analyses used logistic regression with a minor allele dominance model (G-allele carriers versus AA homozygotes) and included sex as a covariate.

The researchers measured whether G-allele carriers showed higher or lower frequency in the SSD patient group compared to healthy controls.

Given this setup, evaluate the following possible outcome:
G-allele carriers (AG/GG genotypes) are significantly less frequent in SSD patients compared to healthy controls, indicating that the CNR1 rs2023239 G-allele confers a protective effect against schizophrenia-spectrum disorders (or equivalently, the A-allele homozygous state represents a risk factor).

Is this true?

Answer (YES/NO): YES